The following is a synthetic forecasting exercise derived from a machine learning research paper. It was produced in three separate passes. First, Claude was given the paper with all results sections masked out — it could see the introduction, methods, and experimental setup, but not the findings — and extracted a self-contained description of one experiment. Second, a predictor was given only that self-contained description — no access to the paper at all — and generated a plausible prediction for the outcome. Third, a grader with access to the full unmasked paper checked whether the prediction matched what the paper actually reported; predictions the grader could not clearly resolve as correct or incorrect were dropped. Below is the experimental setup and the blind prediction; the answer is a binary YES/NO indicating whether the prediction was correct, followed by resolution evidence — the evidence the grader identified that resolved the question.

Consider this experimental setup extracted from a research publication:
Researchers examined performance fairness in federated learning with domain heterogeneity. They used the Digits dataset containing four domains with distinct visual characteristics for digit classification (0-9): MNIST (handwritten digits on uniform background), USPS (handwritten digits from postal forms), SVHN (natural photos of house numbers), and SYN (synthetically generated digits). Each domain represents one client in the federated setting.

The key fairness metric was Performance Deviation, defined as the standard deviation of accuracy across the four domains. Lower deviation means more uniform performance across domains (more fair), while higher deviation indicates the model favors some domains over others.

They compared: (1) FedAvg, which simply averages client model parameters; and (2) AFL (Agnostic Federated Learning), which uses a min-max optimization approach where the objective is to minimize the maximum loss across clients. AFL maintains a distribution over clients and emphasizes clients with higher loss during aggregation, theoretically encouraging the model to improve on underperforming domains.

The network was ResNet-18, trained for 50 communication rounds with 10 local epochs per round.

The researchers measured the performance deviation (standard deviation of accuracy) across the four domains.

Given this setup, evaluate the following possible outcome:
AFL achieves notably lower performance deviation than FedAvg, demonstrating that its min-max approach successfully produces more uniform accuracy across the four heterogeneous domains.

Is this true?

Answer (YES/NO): NO